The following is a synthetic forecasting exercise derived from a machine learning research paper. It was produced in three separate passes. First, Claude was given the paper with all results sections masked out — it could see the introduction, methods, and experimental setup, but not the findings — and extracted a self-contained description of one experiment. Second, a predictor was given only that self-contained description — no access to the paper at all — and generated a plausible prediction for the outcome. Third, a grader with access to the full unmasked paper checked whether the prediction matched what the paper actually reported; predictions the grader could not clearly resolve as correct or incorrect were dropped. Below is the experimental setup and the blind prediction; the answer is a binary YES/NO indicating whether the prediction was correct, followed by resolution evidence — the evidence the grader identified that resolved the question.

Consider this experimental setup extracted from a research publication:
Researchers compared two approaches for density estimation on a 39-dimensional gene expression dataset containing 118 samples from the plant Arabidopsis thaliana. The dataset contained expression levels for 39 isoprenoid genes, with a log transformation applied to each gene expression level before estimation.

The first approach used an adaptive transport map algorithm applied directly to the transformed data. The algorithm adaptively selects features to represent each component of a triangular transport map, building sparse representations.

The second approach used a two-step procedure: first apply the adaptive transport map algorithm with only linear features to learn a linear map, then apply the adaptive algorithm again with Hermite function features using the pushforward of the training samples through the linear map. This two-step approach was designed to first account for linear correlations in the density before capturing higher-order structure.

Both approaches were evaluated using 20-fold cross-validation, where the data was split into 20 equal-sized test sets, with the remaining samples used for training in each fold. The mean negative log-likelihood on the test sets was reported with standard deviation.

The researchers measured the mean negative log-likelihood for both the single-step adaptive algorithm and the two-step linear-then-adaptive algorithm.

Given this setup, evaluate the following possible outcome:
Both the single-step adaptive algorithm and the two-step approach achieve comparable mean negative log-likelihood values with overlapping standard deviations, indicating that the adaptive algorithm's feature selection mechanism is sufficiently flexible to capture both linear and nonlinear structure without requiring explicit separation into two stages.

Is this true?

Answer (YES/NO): NO